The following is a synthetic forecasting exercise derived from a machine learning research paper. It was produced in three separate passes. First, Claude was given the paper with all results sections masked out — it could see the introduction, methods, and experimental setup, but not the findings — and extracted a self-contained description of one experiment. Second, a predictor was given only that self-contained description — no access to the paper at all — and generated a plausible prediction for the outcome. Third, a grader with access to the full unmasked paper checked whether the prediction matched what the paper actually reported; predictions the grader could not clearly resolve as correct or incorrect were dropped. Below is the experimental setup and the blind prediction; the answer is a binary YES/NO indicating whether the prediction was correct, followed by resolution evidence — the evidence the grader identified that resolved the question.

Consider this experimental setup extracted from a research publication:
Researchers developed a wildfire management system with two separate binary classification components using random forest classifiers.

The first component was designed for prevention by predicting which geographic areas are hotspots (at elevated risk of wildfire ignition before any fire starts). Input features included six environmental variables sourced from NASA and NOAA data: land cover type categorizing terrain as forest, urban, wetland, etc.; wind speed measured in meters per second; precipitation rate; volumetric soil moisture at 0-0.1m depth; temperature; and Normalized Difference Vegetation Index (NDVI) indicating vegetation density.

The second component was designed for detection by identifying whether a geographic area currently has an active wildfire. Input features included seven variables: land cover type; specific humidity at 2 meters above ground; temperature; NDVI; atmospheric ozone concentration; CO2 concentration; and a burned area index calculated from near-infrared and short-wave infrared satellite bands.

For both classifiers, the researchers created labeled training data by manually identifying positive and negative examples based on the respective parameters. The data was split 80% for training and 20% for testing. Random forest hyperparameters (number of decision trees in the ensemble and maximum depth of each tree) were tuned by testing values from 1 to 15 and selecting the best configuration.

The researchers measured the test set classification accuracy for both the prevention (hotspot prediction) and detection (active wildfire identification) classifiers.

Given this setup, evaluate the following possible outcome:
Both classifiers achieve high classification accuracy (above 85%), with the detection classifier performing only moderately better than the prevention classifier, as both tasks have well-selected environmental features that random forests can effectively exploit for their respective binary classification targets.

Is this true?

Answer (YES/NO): NO